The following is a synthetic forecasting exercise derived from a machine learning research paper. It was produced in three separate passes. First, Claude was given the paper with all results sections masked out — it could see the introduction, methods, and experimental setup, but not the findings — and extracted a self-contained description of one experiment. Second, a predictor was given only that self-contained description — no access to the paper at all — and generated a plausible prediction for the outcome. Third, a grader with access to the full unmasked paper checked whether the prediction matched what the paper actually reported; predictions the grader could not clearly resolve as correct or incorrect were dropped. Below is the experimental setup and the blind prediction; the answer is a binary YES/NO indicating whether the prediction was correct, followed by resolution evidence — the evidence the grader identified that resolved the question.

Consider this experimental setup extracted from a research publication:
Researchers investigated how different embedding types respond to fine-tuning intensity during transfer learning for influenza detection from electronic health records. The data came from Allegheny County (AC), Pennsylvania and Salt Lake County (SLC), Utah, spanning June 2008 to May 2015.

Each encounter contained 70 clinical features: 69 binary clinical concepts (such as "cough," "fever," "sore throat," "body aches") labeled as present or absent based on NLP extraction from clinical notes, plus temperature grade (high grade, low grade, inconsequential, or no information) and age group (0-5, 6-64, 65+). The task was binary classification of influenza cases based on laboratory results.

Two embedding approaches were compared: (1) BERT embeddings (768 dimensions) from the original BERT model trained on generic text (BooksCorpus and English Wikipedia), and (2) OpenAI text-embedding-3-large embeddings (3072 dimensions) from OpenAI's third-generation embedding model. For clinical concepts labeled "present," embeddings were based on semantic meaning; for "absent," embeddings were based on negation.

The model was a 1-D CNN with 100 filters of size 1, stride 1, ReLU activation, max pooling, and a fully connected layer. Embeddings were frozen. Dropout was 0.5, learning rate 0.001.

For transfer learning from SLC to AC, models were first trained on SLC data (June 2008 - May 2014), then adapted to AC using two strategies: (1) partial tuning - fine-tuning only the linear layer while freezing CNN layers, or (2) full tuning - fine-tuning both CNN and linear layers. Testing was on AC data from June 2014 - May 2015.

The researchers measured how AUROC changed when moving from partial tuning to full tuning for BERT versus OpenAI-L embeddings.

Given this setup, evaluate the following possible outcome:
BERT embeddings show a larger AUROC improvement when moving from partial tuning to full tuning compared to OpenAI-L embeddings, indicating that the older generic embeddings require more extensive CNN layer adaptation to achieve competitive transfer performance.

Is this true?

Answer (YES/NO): NO